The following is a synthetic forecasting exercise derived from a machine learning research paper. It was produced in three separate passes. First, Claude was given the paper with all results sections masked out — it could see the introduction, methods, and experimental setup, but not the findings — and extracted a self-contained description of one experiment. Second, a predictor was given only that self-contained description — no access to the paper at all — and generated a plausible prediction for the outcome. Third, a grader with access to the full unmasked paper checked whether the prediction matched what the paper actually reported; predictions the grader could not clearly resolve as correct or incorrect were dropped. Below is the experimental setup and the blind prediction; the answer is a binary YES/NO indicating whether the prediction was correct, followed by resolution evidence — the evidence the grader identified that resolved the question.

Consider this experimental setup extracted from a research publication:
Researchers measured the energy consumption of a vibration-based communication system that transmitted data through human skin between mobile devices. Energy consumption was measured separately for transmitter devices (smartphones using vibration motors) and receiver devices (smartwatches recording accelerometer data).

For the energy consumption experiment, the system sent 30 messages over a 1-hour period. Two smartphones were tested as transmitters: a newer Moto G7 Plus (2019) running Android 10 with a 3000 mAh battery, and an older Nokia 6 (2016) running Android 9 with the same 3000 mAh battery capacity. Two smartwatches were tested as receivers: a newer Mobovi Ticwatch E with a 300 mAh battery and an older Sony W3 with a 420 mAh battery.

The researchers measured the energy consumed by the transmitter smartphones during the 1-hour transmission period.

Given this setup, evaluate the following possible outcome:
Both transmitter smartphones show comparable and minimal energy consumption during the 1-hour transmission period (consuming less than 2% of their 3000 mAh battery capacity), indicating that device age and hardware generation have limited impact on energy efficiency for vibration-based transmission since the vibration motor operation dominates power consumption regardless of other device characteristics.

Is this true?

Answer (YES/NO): NO